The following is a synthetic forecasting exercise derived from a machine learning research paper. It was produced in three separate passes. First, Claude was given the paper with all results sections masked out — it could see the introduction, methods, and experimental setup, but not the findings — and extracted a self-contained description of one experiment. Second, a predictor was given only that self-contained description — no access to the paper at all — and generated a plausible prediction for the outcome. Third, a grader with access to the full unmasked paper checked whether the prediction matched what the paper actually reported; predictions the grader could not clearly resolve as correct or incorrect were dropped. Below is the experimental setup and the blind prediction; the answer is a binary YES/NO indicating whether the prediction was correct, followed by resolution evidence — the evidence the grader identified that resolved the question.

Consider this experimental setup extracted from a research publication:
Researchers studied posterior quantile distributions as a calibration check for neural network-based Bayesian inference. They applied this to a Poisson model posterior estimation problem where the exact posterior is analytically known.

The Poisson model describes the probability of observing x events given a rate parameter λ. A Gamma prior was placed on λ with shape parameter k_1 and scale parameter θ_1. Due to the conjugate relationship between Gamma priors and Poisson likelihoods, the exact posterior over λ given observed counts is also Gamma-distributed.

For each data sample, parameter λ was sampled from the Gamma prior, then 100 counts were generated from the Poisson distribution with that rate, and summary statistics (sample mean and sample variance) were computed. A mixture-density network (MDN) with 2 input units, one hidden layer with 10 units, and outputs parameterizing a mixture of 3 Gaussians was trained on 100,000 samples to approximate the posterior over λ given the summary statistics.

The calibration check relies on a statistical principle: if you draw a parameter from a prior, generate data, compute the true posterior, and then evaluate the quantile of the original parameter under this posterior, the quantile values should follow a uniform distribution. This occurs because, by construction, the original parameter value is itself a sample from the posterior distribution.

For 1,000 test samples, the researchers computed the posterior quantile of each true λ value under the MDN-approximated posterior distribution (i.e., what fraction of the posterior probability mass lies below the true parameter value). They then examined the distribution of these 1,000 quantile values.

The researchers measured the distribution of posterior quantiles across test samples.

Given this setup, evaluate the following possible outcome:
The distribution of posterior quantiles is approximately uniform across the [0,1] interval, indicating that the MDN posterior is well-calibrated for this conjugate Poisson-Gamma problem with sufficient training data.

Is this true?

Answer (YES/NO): YES